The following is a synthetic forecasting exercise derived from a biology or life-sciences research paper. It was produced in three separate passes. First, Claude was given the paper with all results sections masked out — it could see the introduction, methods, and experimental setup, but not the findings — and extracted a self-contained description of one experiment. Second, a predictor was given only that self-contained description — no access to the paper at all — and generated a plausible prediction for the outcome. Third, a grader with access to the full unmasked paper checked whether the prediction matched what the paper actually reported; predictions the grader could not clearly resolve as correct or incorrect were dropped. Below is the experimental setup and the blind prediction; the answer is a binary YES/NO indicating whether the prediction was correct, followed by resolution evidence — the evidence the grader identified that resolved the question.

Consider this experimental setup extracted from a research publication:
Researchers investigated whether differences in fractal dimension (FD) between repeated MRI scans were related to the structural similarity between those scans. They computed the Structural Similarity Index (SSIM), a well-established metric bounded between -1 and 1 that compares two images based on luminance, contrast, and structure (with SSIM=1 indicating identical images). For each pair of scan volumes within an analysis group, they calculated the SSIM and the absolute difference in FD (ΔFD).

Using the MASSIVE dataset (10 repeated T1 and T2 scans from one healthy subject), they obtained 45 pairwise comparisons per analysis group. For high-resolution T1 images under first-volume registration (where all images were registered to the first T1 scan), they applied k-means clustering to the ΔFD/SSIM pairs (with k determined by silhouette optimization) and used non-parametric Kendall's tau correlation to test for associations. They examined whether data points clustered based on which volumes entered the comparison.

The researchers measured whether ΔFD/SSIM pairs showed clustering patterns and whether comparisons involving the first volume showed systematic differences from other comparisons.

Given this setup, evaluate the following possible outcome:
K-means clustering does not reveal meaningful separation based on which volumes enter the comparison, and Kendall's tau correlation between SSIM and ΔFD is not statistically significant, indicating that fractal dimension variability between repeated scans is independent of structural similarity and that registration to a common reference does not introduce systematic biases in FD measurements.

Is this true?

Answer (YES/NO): NO